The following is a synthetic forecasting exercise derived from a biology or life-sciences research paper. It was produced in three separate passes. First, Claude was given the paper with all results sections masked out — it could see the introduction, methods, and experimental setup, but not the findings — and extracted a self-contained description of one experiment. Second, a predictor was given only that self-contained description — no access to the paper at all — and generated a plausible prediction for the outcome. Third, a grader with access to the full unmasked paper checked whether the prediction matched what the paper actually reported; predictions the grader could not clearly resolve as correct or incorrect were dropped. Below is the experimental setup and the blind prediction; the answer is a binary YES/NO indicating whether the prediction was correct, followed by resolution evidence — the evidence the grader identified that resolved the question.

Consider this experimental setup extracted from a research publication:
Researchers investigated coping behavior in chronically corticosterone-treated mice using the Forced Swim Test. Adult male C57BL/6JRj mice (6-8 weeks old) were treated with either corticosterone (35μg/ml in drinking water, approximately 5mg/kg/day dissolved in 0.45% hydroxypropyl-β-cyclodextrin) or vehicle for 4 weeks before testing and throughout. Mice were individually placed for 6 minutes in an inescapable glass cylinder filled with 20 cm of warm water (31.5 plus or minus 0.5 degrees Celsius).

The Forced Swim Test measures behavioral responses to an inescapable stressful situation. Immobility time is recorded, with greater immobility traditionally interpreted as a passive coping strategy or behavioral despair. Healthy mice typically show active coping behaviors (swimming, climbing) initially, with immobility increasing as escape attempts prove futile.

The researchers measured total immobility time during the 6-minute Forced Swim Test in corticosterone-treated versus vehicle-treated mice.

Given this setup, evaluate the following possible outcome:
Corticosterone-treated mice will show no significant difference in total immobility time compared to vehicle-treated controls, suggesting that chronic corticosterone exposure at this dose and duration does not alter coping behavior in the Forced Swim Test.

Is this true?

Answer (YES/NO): NO